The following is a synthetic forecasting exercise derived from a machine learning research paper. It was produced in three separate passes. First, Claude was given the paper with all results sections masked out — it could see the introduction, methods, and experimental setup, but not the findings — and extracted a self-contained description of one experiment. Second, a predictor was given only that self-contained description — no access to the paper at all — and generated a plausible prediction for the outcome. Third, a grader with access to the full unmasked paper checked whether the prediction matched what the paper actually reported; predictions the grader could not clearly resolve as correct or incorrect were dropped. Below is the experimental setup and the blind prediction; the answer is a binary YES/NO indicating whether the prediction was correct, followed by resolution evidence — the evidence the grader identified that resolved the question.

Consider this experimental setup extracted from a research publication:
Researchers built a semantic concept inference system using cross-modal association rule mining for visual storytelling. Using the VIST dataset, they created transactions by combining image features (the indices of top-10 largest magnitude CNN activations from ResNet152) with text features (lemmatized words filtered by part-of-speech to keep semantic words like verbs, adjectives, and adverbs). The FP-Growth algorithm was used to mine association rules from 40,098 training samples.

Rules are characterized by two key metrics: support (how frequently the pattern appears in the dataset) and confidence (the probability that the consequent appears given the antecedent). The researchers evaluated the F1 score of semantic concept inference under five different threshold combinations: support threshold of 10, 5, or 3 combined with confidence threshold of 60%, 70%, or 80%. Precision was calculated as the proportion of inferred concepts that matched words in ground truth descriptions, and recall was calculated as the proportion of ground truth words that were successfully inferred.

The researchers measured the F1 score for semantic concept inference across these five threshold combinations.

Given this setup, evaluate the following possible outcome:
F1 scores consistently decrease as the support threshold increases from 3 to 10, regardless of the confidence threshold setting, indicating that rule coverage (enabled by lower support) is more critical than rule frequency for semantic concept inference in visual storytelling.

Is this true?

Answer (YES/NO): NO